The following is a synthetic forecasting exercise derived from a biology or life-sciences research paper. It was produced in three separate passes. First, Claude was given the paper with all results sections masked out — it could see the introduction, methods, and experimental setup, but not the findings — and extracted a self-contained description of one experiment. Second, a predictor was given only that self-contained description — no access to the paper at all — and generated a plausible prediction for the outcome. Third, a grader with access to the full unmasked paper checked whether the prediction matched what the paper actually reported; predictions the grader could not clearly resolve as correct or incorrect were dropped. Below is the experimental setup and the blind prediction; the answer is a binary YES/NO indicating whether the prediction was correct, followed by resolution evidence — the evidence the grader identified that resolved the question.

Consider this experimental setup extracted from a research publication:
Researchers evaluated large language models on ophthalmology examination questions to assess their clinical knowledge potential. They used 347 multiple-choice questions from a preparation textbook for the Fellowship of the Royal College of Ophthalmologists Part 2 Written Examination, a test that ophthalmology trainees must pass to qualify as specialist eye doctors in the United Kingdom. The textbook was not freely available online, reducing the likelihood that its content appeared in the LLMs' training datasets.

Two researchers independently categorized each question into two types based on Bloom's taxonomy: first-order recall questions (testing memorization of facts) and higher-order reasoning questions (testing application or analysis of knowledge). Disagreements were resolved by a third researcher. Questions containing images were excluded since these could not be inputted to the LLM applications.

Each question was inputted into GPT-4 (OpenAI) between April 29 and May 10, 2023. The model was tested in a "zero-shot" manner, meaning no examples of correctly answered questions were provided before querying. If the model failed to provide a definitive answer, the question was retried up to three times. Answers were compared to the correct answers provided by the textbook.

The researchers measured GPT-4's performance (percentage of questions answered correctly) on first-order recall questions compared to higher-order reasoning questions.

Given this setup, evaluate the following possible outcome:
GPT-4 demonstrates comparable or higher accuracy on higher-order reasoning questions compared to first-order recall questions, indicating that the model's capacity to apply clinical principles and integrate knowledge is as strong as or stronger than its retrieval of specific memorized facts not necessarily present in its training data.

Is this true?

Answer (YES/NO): YES